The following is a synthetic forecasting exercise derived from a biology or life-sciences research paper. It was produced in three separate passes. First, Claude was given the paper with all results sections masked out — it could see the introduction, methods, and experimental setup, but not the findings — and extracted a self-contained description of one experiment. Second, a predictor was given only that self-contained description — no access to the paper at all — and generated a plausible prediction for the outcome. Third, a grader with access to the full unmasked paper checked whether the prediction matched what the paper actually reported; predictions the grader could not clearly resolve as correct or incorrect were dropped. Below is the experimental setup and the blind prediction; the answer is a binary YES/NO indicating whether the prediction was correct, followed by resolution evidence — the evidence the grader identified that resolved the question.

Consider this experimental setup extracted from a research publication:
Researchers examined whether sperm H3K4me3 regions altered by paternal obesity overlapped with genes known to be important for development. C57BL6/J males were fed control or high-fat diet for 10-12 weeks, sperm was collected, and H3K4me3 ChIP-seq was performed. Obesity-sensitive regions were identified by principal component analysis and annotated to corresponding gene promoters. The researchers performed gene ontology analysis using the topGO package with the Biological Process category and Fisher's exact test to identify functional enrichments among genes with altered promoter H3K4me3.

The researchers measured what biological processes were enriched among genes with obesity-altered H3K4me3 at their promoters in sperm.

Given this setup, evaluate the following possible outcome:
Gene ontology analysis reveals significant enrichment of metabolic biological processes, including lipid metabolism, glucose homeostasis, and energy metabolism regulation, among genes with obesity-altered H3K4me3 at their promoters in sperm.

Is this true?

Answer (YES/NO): YES